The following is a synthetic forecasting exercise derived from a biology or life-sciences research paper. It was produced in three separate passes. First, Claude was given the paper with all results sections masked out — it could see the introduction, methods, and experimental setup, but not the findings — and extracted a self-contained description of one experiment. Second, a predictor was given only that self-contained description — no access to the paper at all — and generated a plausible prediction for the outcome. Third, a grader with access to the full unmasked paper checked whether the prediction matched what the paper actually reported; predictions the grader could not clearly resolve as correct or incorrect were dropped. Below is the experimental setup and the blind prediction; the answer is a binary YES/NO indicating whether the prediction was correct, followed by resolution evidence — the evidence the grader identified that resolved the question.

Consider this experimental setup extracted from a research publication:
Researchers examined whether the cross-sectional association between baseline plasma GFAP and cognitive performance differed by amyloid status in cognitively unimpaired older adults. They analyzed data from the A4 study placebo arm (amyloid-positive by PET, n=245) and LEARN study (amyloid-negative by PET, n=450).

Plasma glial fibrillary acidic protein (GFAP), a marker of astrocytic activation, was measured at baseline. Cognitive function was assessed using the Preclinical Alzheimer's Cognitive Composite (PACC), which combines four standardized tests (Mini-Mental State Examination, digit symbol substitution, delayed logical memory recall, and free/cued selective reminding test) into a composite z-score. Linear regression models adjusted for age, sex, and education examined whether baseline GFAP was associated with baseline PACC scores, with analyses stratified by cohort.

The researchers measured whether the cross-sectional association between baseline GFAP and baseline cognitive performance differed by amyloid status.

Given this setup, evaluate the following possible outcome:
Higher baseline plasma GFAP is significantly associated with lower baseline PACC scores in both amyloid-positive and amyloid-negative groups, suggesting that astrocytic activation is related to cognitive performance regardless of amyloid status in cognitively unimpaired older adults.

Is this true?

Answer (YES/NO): NO